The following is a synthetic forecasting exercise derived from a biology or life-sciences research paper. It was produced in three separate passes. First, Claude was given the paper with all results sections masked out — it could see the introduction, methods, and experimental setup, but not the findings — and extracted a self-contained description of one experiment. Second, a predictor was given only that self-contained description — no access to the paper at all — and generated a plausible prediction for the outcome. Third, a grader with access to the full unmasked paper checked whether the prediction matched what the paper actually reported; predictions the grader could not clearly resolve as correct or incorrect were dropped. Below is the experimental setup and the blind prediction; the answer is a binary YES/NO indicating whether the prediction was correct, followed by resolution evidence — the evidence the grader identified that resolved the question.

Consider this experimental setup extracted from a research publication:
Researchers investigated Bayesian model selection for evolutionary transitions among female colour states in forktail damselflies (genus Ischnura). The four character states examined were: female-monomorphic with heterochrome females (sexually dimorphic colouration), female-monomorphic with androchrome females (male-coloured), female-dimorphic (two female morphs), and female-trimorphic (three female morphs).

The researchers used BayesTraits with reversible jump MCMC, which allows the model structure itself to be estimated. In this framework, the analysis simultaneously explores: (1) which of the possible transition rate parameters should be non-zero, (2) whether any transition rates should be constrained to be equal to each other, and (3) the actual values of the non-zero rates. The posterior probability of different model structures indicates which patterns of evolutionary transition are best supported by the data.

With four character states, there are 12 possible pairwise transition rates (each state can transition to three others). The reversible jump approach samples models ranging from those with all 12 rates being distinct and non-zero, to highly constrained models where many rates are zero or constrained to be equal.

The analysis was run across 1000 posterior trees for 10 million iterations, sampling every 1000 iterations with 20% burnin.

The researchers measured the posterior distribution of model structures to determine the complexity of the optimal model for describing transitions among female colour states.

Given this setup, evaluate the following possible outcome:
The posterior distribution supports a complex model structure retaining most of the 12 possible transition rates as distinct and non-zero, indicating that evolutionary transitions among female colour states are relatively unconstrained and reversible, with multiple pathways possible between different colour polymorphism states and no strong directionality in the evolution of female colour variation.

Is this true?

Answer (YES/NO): NO